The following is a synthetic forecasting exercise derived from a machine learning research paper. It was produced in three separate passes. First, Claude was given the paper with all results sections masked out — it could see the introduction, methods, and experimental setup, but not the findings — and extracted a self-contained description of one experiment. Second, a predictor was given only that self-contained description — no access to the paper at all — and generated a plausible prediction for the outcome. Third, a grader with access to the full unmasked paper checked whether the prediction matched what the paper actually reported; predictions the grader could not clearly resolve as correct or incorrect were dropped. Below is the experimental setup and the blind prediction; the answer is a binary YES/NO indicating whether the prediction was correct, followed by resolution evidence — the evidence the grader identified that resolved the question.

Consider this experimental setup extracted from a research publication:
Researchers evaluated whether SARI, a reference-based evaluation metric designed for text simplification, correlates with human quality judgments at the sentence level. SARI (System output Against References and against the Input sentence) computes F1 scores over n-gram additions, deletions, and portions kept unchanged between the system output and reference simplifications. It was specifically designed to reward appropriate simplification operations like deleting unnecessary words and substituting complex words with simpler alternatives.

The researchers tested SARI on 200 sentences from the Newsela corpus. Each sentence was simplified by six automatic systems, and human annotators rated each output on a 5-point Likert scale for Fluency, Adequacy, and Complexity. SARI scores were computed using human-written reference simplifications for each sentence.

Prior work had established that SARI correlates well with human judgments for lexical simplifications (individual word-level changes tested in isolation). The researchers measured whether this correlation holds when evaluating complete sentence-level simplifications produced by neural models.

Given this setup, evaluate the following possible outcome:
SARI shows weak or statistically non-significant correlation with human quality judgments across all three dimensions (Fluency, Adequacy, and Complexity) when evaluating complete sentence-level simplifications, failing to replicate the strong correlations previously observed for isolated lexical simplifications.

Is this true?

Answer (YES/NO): YES